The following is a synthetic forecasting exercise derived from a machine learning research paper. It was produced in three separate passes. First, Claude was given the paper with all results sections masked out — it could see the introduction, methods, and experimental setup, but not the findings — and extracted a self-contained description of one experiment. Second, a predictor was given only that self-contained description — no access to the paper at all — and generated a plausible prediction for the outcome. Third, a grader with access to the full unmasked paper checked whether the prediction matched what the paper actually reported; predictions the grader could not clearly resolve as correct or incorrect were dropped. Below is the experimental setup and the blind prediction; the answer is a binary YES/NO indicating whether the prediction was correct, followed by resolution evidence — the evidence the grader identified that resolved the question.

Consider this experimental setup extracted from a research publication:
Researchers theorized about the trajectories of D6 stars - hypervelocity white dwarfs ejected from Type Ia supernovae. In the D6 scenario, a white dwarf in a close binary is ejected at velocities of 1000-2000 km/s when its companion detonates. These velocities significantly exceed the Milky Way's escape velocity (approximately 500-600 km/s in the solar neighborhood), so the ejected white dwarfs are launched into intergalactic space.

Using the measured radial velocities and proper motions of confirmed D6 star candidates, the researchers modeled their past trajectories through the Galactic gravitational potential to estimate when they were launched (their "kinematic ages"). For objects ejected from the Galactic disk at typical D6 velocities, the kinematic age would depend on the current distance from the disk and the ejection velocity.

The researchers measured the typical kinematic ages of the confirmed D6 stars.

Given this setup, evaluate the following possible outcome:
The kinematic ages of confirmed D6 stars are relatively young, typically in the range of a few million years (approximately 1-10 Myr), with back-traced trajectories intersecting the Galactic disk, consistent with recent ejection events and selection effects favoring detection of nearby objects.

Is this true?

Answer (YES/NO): YES